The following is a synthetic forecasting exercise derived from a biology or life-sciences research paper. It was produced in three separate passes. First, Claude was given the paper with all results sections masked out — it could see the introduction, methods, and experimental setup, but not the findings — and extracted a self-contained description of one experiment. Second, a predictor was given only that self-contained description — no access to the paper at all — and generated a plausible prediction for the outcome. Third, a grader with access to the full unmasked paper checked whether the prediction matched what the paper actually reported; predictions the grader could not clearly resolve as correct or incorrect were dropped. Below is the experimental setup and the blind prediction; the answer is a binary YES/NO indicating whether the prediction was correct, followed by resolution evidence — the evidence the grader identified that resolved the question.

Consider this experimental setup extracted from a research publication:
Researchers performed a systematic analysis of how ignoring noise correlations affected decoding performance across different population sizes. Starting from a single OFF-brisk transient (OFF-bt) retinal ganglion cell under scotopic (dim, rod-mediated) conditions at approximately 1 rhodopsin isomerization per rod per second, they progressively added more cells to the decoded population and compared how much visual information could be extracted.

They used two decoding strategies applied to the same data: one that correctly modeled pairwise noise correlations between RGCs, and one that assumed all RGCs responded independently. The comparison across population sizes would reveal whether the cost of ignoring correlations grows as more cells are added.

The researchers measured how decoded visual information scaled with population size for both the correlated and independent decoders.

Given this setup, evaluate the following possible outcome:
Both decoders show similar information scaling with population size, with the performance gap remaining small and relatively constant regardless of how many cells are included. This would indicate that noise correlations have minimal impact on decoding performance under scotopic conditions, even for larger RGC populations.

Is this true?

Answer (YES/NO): NO